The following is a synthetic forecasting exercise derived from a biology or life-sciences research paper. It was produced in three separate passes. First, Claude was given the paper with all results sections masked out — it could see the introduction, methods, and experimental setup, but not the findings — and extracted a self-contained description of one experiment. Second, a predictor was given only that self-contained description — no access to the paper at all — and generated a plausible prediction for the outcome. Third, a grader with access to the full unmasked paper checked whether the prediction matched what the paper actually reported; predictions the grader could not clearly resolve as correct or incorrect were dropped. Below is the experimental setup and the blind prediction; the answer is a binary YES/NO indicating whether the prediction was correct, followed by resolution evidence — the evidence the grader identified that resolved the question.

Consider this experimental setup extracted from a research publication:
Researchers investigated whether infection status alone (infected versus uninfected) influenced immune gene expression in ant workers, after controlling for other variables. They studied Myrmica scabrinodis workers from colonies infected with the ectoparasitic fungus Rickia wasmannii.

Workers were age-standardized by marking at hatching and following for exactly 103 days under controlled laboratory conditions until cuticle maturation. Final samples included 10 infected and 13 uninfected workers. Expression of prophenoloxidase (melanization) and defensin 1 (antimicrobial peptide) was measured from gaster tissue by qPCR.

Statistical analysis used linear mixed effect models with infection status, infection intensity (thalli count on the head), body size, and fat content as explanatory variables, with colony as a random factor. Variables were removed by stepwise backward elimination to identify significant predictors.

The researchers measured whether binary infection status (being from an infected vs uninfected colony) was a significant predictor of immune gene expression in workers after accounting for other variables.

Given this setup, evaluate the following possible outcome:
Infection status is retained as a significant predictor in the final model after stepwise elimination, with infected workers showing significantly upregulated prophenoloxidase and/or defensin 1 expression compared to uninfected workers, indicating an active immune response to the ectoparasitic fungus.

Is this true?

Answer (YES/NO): NO